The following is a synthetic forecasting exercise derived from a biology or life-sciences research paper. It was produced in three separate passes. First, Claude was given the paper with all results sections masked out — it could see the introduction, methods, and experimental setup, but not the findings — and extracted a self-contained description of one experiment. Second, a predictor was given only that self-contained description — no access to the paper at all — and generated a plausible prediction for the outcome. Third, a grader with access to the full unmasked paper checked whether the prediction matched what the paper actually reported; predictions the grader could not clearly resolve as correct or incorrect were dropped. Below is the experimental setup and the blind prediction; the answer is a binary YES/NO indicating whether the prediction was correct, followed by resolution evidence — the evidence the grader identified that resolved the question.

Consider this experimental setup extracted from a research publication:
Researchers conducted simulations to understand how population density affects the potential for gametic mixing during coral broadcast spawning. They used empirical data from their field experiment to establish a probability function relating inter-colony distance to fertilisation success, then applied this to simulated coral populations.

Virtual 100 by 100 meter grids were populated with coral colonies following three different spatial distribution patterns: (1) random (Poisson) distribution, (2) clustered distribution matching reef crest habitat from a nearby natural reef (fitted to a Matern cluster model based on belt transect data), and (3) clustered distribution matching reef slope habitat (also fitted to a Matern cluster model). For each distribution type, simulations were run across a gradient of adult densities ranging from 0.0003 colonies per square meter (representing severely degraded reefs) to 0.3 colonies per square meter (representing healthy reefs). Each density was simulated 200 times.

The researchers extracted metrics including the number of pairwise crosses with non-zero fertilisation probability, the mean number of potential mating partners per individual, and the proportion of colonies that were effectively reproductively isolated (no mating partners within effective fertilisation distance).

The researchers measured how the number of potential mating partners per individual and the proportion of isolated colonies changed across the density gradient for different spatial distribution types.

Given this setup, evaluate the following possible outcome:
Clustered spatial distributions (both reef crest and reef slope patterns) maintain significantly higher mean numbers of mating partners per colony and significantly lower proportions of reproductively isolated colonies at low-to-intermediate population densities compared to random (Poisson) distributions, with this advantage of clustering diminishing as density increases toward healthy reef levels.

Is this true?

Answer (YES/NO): NO